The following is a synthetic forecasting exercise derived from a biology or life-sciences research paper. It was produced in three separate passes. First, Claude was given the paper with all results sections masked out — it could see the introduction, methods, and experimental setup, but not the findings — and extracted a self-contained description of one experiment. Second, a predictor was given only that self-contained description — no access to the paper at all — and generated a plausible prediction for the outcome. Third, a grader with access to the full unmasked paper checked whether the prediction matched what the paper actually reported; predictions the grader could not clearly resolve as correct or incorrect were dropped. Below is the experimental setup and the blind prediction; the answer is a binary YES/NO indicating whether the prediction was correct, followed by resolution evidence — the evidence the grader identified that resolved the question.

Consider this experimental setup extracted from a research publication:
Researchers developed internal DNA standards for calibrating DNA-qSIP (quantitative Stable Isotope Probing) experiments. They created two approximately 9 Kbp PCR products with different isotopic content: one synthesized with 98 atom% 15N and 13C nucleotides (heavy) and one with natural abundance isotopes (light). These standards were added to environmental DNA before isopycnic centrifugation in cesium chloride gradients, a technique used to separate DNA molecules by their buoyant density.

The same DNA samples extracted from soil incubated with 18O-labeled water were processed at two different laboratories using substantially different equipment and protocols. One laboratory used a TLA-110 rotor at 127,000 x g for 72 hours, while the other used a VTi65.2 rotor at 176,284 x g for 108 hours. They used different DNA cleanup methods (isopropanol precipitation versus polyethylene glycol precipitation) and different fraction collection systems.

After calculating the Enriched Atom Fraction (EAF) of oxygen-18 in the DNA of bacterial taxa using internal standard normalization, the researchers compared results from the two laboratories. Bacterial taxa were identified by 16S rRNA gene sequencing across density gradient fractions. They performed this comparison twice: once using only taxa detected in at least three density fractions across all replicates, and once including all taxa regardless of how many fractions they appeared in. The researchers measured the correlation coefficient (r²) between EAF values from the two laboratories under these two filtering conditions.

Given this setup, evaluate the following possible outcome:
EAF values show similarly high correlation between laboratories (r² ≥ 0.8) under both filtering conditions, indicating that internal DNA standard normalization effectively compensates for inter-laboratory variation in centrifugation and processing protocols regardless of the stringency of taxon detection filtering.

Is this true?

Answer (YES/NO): NO